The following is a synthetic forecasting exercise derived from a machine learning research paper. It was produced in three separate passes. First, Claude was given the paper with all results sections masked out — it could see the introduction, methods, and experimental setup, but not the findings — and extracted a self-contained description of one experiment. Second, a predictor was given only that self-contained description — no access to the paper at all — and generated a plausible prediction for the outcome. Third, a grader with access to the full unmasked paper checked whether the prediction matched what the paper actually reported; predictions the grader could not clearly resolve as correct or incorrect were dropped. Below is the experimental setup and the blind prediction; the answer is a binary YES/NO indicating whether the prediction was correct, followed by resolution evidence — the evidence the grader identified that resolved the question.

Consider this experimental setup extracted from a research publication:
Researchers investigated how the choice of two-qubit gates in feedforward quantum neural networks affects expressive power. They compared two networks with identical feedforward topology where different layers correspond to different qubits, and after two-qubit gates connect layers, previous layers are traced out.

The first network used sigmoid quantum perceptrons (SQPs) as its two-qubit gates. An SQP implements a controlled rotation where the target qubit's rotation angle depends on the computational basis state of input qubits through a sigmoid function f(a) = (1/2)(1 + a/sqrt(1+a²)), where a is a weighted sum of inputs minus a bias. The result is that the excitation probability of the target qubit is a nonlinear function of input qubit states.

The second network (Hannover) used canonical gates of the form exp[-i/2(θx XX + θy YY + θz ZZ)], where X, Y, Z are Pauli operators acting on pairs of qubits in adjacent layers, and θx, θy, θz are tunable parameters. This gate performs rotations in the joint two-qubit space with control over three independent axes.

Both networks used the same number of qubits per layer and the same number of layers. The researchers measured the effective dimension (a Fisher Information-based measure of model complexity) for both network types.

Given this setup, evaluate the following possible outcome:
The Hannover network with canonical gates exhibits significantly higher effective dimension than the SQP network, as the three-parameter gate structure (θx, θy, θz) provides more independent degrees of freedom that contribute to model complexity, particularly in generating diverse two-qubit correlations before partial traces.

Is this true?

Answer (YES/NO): YES